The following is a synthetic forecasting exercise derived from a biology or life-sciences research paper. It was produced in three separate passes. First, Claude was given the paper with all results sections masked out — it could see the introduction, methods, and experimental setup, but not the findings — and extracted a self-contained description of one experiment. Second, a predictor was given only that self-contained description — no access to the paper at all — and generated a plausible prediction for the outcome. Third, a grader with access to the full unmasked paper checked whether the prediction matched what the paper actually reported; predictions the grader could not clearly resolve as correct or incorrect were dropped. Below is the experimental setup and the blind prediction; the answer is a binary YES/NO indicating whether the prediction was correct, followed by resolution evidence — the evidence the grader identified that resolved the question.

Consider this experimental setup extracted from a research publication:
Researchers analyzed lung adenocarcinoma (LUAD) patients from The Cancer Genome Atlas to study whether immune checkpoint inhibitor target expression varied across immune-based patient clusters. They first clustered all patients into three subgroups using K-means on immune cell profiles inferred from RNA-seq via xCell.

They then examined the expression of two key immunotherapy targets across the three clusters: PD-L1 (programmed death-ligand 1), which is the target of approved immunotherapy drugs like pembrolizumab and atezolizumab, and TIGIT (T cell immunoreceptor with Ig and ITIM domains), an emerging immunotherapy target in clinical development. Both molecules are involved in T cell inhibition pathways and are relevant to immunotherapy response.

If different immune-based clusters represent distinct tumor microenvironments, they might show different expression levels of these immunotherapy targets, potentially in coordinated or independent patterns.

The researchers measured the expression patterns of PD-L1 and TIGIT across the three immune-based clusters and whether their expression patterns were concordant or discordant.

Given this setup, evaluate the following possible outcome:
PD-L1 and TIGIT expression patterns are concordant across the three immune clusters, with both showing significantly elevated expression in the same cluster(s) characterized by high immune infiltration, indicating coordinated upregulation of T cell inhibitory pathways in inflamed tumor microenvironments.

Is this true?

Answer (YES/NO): NO